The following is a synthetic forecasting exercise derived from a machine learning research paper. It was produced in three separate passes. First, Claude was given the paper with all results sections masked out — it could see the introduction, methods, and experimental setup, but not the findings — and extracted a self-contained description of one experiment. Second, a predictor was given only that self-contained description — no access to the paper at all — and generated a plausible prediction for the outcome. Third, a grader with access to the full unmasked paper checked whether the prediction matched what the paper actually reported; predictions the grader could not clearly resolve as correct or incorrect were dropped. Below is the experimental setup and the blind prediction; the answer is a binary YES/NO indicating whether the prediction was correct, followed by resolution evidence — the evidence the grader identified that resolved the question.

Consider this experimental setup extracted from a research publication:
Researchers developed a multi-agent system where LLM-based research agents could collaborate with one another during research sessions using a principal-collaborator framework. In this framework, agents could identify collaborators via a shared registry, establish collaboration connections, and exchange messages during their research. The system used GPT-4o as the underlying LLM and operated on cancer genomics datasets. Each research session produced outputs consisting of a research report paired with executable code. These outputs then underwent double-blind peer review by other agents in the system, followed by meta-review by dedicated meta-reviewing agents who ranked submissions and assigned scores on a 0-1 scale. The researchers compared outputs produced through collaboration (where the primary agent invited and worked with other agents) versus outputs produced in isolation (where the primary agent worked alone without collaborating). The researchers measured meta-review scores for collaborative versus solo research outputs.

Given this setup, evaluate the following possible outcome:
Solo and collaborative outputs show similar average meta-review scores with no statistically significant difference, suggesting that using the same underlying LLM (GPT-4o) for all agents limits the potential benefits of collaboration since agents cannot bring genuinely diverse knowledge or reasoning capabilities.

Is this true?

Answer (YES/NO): NO